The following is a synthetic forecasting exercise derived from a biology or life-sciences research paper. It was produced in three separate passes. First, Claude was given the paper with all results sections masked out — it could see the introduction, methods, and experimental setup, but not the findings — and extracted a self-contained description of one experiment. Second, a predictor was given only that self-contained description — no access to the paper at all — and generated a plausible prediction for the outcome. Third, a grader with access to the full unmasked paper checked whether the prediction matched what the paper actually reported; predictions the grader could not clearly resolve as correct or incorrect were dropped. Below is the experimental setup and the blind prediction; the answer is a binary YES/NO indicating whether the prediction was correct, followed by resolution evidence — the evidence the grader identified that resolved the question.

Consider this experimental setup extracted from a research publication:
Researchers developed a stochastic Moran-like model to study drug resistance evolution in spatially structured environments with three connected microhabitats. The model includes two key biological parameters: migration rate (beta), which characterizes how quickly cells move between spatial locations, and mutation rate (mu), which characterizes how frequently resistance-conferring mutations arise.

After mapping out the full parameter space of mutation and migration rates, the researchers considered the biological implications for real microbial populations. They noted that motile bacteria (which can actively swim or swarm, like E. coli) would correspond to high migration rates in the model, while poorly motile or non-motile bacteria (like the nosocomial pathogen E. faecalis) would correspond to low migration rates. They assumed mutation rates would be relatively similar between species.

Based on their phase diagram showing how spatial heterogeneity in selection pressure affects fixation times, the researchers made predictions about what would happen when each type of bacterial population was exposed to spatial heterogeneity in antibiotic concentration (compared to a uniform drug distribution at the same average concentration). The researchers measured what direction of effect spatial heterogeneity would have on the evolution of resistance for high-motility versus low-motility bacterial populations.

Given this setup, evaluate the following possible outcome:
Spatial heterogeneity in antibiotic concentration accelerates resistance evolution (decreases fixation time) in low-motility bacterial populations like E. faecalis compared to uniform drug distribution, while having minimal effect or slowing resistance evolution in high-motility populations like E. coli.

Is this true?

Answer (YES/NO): NO